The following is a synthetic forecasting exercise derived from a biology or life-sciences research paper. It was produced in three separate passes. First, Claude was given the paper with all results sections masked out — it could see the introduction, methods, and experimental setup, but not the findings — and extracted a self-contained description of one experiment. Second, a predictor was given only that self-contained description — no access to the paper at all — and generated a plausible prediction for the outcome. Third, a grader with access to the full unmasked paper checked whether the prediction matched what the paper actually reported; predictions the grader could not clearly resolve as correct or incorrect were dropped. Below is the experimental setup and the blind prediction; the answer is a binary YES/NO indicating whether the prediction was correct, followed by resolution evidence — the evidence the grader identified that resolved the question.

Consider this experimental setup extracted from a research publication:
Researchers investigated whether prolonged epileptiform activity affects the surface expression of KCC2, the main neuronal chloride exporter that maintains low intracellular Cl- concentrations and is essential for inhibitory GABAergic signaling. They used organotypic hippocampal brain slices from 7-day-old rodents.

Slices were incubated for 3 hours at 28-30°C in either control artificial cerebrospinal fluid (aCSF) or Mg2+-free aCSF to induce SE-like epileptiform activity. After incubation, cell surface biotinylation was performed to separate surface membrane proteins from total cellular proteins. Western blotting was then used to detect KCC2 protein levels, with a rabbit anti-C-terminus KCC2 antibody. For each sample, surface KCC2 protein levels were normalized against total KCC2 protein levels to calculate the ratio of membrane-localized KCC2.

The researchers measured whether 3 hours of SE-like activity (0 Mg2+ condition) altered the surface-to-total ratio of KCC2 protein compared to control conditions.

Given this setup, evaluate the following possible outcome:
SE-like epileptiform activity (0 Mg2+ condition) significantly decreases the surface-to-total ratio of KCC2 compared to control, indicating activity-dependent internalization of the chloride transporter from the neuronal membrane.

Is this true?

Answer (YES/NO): YES